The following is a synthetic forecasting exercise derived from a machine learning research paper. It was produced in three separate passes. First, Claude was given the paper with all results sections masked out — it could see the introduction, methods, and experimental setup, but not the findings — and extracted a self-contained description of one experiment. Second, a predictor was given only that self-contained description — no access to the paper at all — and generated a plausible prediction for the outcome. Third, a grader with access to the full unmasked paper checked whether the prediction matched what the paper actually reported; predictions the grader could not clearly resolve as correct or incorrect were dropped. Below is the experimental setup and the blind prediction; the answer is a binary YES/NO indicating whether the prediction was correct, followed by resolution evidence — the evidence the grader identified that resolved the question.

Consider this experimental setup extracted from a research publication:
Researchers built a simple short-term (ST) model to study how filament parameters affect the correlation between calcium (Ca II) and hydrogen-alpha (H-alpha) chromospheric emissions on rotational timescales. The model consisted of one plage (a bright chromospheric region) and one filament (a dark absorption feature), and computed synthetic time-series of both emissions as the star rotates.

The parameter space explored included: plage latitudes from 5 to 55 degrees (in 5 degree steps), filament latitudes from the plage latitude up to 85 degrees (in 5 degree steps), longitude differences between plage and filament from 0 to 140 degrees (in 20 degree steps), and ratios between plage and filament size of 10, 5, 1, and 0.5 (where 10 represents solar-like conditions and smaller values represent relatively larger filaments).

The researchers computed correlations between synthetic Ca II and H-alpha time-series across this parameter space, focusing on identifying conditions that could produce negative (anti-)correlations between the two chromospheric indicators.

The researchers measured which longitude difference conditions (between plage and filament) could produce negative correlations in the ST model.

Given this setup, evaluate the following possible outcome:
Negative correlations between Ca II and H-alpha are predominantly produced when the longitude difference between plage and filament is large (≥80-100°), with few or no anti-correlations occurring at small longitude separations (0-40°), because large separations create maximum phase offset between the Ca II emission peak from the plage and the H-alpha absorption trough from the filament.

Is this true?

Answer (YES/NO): NO